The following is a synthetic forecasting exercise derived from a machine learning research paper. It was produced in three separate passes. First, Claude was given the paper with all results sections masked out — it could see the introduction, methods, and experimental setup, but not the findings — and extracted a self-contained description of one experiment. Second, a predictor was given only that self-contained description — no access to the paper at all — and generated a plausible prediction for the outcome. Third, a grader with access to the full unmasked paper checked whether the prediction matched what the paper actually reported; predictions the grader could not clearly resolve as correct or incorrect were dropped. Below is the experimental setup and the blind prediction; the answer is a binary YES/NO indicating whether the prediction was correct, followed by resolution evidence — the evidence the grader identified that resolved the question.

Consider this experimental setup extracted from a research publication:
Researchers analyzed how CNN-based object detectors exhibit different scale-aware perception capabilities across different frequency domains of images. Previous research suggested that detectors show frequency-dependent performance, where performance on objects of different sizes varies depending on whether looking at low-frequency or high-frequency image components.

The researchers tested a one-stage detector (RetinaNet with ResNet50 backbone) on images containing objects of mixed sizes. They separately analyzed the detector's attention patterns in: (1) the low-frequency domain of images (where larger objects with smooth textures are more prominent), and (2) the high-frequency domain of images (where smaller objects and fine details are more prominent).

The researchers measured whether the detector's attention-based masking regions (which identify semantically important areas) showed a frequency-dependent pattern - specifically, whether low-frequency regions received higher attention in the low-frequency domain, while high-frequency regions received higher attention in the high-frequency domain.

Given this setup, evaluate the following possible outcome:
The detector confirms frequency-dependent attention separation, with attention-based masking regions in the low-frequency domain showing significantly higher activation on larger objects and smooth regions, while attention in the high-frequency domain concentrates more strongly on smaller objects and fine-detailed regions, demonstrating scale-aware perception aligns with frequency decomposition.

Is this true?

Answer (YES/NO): YES